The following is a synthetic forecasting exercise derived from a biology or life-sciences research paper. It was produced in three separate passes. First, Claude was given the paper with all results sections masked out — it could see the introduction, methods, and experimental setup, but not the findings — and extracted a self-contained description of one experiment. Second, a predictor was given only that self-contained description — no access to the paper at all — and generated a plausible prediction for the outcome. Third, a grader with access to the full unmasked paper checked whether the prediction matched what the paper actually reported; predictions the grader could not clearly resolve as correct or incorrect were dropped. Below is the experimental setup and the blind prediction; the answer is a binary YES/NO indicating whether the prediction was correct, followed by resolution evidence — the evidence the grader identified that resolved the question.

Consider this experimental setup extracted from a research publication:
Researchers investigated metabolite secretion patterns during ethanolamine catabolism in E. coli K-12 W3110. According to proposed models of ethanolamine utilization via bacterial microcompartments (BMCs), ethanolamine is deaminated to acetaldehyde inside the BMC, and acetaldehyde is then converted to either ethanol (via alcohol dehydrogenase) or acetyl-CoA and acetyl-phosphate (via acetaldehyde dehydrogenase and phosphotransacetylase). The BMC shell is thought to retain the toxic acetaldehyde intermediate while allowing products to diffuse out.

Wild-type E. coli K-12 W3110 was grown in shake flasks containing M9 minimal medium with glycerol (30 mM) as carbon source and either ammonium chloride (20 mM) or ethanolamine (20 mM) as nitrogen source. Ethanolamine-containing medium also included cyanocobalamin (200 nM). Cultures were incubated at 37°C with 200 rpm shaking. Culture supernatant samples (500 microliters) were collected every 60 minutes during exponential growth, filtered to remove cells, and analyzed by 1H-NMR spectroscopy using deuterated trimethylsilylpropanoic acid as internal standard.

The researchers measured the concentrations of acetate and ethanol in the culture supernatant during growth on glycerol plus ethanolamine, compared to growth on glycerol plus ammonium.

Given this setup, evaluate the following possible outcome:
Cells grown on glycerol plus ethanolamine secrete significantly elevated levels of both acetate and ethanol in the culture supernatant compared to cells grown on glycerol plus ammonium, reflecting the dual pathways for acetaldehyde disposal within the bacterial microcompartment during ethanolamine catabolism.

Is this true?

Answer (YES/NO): YES